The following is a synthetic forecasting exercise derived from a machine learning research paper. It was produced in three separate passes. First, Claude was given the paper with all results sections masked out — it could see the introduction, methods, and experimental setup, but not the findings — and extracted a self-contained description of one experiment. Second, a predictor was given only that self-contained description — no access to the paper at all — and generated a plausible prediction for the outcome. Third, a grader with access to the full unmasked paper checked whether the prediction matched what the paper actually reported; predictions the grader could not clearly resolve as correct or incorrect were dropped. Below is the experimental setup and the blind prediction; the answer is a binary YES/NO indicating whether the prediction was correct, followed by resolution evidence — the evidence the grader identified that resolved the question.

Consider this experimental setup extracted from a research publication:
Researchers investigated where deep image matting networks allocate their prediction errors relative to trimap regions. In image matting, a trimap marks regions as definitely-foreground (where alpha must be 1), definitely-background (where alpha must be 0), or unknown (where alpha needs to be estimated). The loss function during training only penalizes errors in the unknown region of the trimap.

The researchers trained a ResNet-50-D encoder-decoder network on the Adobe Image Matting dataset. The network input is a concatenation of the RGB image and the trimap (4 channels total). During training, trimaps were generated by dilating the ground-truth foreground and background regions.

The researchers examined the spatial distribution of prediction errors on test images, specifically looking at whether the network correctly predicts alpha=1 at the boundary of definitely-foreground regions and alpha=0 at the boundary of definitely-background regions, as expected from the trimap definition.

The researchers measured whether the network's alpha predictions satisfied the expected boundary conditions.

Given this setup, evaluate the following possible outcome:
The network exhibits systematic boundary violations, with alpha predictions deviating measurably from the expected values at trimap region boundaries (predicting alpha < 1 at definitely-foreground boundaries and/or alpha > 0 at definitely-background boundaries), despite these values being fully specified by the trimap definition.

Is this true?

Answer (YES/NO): YES